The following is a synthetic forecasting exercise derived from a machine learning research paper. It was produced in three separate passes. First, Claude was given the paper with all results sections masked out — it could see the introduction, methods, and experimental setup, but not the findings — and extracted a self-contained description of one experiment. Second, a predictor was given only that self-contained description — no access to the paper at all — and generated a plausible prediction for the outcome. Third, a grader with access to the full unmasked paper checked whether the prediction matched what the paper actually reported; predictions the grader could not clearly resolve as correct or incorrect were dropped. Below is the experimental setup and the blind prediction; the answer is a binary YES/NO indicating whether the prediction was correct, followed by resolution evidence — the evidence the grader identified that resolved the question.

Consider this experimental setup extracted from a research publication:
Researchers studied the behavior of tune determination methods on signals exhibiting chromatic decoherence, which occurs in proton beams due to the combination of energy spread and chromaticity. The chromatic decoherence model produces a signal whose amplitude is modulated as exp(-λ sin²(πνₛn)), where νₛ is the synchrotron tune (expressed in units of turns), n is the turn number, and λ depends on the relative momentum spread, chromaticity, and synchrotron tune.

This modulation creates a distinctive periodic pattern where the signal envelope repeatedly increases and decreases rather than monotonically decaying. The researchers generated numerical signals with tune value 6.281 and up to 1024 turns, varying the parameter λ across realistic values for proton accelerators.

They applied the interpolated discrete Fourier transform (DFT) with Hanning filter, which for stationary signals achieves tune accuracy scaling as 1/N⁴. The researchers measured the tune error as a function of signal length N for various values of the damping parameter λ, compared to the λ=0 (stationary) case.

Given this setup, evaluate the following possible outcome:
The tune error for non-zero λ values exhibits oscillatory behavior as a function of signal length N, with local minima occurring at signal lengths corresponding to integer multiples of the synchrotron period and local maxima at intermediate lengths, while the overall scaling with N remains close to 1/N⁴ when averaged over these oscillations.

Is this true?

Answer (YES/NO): NO